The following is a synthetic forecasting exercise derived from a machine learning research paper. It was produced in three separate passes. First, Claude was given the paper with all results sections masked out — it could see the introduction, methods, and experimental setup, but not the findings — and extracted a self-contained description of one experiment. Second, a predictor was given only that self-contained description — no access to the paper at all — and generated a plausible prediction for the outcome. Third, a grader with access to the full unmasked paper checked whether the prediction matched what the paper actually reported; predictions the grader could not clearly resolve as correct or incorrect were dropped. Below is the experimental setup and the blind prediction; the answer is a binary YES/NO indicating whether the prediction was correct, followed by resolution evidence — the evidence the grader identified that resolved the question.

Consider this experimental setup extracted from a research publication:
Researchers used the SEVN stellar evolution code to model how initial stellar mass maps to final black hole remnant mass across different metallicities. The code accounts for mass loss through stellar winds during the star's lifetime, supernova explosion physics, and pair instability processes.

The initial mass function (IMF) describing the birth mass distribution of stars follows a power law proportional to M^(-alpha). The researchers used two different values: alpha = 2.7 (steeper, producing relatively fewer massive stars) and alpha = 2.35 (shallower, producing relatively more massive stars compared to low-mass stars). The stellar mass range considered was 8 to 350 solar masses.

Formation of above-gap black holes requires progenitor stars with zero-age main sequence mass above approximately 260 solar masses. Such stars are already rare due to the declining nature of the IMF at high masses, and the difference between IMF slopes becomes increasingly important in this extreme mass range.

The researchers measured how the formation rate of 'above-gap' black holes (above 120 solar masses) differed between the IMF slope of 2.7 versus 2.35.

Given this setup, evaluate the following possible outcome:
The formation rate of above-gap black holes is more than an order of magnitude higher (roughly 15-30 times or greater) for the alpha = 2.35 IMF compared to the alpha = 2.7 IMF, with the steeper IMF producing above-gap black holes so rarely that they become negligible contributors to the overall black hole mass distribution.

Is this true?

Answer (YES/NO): NO